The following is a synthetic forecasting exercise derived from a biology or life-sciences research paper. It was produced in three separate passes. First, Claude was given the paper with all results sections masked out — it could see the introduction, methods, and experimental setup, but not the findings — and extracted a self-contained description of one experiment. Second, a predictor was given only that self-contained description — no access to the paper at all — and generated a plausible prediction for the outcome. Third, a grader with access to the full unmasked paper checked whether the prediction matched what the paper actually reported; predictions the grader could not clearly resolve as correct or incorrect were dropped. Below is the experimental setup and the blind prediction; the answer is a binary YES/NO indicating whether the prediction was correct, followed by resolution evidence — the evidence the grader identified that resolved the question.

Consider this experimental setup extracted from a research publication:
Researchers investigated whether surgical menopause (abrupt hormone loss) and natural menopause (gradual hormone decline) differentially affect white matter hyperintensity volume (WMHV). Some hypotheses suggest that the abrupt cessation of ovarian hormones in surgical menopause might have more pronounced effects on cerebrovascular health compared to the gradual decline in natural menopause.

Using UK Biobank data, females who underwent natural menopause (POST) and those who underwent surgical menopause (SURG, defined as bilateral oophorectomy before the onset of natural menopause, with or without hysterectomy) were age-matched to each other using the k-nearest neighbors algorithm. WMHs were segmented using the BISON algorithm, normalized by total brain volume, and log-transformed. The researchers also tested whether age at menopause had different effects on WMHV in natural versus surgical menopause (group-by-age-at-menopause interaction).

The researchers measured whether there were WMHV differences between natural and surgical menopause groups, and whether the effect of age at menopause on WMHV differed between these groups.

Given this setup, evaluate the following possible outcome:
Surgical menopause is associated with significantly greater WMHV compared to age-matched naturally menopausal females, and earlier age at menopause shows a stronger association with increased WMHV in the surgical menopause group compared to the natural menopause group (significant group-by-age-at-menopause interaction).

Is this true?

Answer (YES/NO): NO